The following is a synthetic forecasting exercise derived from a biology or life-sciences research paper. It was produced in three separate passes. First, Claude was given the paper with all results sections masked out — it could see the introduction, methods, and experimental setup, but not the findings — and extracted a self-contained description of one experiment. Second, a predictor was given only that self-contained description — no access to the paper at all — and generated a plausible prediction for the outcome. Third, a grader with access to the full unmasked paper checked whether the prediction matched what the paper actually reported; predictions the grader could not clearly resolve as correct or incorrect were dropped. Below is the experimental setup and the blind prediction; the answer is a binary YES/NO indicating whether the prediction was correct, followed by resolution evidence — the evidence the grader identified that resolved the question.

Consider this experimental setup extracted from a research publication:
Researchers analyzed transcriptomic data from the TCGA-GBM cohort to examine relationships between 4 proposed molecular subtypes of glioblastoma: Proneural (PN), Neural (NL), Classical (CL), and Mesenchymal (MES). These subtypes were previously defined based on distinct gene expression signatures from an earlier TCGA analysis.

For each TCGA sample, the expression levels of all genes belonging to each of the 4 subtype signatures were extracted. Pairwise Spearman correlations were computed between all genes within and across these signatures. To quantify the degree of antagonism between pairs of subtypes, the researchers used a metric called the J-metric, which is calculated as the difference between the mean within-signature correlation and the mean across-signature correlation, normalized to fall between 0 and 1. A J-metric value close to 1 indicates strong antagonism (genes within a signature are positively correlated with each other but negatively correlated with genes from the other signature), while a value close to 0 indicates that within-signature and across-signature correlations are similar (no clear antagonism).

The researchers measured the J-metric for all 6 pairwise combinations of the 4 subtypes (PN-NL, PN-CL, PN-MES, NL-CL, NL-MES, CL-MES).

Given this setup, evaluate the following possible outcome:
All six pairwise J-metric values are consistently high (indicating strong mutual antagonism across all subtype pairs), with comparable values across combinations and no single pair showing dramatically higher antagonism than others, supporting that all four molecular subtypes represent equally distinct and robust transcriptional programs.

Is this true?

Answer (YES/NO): NO